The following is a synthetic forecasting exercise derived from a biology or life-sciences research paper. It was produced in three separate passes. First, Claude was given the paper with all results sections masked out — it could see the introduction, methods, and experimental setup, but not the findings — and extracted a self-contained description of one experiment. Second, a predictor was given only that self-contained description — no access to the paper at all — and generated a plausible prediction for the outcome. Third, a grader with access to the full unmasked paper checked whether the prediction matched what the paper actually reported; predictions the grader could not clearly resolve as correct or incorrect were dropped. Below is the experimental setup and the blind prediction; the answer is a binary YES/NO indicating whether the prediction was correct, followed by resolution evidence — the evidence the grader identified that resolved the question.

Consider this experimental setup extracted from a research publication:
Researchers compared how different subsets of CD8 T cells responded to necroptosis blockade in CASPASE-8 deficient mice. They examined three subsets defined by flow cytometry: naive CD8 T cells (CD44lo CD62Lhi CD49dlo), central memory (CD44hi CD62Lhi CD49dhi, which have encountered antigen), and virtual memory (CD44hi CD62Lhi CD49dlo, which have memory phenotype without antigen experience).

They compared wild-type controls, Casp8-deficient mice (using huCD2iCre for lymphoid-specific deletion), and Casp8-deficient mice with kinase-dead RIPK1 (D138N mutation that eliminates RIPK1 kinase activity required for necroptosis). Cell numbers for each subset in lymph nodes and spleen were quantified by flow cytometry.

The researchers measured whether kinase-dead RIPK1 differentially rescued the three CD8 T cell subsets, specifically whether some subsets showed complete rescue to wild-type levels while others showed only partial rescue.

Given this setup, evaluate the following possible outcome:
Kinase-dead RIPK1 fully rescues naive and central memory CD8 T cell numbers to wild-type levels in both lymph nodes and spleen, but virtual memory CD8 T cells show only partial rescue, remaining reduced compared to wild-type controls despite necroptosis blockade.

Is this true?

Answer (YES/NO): YES